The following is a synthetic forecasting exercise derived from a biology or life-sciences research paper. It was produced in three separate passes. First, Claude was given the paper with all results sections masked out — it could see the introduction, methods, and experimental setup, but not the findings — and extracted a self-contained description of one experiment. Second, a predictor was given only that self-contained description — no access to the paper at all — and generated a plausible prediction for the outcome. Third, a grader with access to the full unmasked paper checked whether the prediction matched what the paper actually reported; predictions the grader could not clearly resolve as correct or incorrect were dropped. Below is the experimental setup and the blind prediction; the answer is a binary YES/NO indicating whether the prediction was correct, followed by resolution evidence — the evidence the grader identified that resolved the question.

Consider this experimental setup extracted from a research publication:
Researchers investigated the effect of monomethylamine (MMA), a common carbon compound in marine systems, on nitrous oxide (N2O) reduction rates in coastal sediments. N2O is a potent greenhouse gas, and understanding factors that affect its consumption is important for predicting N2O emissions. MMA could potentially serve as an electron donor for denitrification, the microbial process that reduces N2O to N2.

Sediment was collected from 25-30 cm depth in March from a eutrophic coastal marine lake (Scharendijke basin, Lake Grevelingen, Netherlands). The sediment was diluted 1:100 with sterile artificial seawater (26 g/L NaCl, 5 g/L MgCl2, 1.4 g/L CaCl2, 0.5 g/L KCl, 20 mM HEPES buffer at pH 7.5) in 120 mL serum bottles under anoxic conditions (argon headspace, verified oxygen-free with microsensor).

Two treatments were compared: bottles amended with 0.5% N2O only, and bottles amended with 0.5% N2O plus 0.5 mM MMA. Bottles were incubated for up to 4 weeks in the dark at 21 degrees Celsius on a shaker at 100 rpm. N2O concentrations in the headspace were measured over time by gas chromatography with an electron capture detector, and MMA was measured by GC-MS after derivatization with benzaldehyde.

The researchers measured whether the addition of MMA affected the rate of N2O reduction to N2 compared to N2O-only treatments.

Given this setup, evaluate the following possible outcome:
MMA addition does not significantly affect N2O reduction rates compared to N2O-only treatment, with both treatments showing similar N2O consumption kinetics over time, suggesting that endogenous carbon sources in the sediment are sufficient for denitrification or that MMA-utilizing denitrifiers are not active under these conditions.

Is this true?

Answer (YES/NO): YES